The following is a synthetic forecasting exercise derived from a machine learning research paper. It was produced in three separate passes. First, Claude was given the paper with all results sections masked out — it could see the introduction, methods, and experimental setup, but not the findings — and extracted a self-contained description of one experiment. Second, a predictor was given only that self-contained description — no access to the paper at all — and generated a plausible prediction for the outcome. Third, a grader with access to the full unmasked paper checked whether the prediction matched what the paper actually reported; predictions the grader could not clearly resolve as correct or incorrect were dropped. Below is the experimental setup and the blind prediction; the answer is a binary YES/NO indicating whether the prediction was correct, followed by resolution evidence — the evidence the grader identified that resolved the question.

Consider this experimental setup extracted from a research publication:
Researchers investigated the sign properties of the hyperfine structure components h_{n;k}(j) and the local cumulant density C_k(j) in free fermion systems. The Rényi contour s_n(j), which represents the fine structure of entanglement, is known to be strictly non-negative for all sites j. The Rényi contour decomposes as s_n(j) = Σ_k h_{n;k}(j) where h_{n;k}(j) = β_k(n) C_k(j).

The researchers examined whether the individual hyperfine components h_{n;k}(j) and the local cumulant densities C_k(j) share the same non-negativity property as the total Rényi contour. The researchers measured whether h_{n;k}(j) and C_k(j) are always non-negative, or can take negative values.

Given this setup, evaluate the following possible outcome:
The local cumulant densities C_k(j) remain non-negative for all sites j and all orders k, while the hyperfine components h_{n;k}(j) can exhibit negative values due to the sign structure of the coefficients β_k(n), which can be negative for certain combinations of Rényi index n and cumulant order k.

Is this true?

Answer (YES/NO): NO